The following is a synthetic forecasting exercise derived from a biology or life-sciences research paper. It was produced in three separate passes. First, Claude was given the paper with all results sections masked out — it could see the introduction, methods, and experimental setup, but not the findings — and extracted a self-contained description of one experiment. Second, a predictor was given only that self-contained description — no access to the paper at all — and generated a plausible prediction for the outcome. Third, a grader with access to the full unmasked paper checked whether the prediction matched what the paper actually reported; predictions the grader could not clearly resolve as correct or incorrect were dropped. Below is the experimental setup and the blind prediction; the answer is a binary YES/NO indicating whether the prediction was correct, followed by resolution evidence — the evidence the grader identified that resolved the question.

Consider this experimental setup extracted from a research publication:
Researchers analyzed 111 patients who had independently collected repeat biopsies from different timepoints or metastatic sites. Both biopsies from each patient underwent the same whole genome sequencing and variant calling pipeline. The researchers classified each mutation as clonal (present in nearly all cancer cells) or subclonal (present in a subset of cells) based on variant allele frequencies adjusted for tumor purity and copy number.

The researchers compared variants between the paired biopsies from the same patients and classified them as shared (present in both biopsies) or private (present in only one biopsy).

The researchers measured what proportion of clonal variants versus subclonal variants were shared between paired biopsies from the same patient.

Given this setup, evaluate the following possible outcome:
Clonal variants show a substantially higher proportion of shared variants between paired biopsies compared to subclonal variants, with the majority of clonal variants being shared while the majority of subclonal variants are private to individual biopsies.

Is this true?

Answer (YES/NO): YES